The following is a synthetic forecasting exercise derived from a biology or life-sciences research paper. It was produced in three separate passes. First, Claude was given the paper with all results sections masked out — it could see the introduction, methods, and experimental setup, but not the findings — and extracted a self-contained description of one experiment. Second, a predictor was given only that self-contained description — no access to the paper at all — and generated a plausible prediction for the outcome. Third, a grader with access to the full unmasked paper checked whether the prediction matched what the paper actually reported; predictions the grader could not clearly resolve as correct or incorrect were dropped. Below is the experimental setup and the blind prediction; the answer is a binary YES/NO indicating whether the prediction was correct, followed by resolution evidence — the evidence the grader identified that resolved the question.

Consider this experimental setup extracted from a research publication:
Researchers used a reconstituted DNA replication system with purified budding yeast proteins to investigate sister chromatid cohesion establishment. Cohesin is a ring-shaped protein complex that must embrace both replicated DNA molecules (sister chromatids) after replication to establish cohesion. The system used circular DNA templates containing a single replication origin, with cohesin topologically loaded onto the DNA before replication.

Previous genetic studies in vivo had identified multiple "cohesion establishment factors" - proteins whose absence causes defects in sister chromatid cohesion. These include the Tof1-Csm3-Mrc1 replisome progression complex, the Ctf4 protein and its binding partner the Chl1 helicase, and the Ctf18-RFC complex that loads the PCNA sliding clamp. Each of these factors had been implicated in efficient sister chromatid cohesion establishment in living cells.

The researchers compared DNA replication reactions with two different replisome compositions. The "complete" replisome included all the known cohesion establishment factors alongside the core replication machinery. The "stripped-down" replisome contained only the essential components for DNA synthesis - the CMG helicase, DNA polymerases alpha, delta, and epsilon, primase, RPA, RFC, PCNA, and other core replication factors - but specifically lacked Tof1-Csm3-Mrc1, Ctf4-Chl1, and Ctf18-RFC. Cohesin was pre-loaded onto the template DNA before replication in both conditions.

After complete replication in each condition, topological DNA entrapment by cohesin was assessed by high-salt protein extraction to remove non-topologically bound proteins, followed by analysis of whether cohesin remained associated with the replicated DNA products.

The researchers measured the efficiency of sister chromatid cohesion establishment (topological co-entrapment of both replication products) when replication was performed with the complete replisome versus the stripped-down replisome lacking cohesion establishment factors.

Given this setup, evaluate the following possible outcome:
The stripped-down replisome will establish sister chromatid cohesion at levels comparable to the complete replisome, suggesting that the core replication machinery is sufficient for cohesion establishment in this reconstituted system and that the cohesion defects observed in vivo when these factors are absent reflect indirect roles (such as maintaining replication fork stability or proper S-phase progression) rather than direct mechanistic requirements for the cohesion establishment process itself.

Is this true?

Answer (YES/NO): YES